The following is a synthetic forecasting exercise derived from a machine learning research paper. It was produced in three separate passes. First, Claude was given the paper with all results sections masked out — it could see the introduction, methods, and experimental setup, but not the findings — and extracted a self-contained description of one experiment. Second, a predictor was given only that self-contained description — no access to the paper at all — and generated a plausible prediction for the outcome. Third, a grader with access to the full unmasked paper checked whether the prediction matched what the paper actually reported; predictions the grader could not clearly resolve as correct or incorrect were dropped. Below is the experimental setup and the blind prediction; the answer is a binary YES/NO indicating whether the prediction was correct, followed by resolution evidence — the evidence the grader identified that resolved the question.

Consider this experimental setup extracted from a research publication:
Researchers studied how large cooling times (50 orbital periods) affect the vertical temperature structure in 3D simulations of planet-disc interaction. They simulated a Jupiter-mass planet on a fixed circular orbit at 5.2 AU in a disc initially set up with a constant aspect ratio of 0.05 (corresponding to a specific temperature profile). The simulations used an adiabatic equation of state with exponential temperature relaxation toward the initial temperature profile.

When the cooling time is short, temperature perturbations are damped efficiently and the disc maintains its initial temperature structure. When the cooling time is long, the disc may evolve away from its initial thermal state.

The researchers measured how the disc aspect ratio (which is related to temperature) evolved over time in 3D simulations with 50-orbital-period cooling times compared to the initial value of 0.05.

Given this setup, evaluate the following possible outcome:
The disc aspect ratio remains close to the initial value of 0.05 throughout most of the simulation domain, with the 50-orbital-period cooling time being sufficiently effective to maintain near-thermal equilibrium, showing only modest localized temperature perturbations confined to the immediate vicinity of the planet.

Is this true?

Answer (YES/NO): NO